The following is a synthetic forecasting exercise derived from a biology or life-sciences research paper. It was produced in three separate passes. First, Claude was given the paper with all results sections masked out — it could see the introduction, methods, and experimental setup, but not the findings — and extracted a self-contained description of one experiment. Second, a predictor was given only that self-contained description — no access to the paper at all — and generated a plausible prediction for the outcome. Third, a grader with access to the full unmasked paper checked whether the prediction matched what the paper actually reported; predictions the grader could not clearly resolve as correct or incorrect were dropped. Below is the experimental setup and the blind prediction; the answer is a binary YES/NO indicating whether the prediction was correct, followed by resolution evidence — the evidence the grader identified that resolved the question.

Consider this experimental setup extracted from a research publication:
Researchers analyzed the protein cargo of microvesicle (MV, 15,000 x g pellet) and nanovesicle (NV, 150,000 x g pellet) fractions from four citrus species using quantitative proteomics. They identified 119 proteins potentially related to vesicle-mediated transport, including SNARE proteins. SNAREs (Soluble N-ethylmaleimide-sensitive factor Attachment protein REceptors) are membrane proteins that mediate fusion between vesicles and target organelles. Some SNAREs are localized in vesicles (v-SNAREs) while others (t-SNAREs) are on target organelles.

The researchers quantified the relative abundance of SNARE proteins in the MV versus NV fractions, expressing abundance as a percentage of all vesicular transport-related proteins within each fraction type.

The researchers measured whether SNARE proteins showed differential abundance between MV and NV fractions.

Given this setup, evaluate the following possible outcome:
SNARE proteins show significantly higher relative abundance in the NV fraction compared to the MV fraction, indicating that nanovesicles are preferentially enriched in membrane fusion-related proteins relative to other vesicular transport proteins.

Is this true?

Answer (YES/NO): YES